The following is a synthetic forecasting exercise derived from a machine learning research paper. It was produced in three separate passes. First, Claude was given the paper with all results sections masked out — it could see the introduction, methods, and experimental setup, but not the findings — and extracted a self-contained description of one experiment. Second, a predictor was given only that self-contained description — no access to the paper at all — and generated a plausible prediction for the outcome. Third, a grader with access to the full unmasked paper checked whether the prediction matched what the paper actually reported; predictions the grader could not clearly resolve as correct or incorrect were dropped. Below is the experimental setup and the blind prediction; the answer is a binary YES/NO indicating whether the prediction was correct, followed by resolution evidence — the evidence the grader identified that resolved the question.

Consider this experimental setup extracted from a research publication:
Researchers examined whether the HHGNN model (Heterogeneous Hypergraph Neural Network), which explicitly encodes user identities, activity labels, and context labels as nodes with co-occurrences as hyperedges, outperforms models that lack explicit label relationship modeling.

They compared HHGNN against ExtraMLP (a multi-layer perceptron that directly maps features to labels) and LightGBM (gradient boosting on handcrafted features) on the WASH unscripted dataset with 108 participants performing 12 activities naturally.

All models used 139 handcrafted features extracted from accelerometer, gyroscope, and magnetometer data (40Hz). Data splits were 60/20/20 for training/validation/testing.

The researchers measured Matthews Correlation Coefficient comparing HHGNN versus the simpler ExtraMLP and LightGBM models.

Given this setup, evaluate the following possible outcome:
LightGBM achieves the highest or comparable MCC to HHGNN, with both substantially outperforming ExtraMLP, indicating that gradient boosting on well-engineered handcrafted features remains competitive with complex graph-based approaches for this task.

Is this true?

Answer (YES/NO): NO